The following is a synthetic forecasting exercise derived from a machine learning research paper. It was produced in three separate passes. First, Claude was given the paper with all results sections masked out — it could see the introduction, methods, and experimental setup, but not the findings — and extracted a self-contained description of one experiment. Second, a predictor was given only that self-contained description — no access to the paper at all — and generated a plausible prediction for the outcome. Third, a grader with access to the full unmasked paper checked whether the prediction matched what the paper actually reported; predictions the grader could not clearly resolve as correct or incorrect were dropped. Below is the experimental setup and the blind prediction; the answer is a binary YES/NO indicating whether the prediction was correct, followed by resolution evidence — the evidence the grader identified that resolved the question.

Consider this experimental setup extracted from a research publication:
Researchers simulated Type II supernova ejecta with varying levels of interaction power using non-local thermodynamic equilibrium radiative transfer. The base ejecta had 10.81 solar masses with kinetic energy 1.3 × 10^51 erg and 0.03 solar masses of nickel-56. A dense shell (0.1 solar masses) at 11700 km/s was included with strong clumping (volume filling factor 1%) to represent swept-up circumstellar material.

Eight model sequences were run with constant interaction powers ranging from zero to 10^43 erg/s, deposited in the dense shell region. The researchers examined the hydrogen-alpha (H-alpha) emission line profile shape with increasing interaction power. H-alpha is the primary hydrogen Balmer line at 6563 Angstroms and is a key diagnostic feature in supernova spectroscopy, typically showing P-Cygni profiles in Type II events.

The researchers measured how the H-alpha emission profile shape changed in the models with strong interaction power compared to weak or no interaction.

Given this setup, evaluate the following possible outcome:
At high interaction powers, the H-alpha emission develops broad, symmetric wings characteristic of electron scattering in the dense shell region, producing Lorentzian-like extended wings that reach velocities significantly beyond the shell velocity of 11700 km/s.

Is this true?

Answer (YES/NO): NO